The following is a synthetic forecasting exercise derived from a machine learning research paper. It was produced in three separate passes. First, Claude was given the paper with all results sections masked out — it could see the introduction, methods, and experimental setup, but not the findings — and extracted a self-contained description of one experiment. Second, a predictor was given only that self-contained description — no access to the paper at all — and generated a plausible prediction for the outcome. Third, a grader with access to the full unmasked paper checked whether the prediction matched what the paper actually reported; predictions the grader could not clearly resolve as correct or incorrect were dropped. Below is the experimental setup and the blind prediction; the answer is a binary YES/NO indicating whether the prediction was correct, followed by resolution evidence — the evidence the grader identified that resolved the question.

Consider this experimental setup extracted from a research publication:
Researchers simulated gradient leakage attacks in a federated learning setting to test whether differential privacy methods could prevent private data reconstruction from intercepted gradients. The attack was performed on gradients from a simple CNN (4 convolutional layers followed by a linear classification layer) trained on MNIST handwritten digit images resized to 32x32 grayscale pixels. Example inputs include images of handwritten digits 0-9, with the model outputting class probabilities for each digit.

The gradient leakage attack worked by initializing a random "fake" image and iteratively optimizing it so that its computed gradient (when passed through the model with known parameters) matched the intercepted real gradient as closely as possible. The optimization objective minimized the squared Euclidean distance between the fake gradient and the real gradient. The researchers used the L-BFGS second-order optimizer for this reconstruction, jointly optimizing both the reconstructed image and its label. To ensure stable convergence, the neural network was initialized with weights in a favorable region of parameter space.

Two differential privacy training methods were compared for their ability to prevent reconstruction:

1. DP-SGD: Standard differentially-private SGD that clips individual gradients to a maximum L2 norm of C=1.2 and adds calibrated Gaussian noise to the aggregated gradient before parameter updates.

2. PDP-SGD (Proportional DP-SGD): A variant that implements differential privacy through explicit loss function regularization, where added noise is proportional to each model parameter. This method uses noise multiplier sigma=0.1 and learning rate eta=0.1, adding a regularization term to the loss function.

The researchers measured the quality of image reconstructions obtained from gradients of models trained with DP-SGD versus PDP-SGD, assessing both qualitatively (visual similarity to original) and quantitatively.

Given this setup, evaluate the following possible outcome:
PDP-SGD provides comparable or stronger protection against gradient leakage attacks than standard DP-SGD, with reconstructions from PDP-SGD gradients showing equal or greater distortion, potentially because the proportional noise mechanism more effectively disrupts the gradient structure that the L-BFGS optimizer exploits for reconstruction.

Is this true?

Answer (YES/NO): NO